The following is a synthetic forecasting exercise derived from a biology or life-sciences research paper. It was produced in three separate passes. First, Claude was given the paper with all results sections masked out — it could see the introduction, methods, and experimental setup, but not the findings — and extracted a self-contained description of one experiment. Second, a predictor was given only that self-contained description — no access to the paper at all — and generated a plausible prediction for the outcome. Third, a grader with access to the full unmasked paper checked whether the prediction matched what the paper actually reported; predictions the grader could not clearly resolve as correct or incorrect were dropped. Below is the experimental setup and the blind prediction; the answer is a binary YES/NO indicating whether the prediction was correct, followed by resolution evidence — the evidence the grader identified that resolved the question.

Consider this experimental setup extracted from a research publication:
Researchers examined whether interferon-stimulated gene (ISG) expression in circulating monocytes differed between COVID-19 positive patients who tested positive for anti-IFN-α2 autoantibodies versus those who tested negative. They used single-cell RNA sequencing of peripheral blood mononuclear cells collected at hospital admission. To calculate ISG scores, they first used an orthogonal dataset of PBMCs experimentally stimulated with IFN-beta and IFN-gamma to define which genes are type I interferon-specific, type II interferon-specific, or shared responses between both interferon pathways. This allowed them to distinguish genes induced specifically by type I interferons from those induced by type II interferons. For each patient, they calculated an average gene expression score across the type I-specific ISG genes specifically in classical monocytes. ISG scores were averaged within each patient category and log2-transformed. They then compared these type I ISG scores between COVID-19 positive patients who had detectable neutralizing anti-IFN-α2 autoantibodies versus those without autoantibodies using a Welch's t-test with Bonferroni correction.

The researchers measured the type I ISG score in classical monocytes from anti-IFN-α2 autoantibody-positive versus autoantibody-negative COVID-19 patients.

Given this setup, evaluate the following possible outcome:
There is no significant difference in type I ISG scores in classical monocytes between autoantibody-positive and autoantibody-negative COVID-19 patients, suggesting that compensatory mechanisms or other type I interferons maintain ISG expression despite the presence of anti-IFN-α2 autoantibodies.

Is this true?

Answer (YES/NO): NO